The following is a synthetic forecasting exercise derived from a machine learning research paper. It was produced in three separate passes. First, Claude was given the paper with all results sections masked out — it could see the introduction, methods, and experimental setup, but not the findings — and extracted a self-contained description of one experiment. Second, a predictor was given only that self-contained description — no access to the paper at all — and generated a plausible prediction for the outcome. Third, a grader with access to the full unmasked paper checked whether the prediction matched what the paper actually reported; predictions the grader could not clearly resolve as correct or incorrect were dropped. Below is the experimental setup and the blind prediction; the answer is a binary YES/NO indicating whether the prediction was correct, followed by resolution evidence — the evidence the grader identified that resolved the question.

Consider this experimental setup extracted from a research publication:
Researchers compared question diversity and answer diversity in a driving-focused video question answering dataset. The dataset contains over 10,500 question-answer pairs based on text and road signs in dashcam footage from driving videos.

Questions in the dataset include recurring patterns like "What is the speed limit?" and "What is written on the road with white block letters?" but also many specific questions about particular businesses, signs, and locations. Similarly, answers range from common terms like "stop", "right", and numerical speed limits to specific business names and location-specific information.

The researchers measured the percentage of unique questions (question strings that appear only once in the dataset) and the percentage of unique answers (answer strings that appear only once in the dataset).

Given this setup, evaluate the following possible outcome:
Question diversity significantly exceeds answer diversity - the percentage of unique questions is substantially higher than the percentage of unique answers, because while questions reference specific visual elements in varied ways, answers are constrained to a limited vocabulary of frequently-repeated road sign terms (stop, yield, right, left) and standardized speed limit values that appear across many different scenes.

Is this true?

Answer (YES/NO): YES